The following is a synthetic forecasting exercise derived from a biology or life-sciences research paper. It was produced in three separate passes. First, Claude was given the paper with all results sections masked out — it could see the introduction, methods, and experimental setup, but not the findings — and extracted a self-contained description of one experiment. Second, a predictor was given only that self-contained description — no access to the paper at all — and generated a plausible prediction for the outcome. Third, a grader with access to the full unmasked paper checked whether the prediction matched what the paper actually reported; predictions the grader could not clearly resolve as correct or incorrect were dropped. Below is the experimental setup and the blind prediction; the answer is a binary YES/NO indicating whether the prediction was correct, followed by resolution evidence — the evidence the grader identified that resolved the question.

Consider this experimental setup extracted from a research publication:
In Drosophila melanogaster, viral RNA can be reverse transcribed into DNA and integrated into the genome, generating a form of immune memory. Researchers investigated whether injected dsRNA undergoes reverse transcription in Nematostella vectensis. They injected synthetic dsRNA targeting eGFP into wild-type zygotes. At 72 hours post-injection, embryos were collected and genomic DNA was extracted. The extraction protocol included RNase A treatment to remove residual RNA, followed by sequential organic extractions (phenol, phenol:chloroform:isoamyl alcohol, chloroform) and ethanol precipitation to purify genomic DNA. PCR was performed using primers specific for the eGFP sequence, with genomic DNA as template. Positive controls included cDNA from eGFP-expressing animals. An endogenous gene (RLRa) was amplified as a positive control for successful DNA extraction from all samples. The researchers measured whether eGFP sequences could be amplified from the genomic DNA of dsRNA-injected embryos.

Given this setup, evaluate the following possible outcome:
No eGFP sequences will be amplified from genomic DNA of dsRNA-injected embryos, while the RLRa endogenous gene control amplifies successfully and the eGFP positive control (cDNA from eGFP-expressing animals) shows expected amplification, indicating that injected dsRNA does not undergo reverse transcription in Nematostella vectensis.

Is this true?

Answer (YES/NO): YES